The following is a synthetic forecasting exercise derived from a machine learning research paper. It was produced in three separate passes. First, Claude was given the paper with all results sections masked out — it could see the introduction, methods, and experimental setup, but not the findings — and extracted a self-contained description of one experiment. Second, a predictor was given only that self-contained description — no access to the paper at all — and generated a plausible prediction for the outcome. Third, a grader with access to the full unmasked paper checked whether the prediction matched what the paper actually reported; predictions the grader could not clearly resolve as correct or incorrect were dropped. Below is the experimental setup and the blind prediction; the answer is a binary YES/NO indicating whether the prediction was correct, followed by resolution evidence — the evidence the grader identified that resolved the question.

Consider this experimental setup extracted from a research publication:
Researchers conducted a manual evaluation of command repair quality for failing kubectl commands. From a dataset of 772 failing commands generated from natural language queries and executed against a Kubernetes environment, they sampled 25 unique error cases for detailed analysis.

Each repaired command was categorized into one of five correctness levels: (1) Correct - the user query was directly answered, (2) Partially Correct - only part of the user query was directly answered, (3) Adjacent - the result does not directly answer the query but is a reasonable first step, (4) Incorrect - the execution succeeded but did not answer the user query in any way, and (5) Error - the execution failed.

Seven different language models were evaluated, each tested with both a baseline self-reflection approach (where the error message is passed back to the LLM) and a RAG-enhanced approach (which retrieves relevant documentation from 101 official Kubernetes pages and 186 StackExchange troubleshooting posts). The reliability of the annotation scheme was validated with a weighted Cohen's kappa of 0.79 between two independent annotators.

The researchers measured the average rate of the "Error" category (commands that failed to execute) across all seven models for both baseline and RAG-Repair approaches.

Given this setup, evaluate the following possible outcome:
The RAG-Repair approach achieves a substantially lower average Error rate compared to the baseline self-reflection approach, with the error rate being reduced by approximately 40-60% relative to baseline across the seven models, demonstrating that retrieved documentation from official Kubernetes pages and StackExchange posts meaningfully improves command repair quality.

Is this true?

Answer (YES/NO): NO